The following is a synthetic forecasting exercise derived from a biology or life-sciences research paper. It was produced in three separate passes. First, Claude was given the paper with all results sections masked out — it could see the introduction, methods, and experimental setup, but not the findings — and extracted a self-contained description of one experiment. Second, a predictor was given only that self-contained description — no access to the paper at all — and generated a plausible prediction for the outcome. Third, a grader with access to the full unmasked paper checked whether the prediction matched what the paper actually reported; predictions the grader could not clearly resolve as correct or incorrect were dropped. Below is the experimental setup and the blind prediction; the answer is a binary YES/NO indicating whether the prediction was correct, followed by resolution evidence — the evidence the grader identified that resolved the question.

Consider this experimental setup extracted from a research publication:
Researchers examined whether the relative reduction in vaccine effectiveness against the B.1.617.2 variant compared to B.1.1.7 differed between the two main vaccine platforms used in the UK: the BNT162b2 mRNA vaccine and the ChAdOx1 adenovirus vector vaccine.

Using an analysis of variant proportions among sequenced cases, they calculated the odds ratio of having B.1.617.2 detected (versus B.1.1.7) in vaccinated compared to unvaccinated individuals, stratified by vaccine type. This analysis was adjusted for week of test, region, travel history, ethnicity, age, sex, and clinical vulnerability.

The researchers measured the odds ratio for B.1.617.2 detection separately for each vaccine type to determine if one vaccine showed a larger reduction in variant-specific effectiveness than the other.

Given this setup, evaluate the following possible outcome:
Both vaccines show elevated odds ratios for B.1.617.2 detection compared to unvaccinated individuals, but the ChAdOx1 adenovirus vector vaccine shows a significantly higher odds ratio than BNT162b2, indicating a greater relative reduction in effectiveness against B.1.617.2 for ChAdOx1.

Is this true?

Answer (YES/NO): NO